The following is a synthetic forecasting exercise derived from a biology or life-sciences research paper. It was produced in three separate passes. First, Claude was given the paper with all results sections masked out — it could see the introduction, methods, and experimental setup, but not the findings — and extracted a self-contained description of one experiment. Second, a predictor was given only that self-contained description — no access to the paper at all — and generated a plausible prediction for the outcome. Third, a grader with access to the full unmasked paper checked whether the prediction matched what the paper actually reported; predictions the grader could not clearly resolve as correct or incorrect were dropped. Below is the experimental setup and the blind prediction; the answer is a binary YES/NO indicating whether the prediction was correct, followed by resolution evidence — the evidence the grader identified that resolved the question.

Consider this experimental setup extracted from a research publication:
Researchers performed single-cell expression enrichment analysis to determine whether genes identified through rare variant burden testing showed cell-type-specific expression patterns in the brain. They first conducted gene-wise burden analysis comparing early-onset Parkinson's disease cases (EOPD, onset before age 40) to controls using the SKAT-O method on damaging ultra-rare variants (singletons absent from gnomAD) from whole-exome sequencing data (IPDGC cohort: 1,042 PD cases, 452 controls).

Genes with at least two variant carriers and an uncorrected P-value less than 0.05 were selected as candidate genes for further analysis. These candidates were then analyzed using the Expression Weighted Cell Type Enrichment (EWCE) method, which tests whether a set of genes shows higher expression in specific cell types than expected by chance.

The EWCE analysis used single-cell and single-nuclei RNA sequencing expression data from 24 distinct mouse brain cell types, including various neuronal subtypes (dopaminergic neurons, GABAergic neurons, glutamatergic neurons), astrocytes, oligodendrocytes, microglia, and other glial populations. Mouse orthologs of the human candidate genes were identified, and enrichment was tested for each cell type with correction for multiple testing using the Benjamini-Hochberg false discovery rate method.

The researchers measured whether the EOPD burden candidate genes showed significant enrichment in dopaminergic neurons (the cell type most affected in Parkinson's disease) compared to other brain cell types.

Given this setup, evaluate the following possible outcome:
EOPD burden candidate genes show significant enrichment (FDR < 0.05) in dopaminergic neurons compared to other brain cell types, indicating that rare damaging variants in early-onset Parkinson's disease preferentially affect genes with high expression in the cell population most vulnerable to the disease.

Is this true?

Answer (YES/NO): NO